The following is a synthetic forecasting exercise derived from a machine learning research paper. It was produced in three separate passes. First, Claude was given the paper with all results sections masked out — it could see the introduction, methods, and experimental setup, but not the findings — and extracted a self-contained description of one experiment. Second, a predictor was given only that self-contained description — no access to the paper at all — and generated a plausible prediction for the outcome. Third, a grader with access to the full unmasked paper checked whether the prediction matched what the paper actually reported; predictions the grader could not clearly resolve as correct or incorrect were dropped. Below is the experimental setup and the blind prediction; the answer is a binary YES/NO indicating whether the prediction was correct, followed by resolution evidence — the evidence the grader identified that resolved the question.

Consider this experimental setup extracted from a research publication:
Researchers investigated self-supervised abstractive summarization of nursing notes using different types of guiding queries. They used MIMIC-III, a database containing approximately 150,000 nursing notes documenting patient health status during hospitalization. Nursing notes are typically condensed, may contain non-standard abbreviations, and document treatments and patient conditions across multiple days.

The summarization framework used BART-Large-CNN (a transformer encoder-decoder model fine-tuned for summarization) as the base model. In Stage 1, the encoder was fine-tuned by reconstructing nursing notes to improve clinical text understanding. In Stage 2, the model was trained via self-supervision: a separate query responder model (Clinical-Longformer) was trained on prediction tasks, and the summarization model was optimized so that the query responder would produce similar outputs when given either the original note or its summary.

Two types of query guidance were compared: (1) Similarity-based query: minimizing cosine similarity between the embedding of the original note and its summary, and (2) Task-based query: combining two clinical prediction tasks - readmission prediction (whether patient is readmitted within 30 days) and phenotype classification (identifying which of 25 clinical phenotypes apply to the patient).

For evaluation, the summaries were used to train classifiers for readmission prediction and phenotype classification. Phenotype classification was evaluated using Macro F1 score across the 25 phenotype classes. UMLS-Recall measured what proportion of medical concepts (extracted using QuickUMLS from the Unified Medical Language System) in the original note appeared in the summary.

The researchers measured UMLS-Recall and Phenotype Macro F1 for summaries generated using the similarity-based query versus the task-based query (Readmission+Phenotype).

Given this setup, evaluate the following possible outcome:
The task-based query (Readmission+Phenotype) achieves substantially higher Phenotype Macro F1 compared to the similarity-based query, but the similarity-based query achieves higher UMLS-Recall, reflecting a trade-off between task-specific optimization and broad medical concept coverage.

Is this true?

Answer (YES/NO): NO